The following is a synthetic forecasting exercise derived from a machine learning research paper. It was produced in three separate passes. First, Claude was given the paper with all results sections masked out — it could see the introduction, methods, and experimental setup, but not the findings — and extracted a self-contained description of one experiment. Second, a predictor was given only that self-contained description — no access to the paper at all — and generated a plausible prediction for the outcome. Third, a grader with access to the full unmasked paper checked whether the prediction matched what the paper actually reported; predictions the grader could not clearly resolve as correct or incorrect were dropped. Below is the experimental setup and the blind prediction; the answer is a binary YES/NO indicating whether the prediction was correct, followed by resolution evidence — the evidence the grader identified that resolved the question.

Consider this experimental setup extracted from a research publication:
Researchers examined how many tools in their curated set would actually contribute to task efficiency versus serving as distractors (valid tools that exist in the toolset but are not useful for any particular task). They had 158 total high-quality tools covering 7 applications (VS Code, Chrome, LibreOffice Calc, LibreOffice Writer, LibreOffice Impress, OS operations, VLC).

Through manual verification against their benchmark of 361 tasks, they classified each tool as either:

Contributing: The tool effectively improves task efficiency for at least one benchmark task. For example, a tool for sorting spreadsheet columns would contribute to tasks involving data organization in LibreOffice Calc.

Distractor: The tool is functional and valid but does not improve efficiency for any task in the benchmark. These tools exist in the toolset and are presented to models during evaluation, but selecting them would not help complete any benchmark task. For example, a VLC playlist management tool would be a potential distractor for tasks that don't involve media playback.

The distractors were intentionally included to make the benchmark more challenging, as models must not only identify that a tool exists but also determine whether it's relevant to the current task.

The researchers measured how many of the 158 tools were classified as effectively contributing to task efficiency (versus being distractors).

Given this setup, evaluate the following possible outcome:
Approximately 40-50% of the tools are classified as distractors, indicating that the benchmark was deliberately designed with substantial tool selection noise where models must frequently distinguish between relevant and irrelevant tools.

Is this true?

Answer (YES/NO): NO